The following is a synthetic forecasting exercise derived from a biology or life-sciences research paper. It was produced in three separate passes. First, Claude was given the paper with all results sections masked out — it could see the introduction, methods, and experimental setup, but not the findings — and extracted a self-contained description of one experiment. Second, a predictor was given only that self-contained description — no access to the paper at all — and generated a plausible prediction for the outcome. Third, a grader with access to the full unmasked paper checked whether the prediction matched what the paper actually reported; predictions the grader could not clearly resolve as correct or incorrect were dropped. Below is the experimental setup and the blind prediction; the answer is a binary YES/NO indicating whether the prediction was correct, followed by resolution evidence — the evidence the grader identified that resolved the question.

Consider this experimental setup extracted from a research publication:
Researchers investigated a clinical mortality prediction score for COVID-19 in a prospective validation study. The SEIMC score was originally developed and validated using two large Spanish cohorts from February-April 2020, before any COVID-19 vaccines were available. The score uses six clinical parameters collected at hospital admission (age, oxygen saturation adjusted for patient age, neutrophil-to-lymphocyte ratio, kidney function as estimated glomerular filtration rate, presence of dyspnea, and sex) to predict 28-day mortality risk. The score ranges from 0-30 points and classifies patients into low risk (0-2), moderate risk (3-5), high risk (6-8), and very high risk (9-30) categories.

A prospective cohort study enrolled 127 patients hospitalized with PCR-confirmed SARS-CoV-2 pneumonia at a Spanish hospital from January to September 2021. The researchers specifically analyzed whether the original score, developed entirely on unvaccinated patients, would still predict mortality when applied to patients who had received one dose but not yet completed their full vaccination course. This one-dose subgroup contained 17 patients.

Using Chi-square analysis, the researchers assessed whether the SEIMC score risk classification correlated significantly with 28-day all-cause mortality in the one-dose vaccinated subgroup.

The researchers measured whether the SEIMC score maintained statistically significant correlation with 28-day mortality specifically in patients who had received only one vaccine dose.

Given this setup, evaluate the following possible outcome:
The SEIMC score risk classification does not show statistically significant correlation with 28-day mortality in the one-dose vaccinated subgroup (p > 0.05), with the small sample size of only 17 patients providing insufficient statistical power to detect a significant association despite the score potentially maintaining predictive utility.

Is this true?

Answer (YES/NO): YES